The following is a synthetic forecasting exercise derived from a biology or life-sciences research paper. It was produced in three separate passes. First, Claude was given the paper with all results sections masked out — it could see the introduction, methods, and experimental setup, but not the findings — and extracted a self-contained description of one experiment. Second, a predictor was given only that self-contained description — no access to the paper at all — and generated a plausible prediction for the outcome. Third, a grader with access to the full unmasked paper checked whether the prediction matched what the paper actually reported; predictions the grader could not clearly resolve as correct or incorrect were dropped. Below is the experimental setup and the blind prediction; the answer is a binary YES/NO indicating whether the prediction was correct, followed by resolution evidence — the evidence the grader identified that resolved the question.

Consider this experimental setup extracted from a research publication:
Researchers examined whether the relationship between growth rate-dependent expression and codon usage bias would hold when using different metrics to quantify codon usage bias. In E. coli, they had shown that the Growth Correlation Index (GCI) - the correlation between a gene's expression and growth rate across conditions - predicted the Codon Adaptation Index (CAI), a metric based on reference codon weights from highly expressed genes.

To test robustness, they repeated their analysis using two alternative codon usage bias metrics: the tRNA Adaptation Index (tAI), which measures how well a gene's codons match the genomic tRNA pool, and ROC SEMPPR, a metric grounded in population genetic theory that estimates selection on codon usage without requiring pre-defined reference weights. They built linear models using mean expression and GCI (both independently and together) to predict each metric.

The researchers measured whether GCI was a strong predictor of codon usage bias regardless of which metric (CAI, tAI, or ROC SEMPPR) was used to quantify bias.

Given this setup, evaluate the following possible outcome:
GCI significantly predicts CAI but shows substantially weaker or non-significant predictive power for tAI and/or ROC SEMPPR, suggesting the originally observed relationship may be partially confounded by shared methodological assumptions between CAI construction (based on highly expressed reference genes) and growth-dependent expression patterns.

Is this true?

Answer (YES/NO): NO